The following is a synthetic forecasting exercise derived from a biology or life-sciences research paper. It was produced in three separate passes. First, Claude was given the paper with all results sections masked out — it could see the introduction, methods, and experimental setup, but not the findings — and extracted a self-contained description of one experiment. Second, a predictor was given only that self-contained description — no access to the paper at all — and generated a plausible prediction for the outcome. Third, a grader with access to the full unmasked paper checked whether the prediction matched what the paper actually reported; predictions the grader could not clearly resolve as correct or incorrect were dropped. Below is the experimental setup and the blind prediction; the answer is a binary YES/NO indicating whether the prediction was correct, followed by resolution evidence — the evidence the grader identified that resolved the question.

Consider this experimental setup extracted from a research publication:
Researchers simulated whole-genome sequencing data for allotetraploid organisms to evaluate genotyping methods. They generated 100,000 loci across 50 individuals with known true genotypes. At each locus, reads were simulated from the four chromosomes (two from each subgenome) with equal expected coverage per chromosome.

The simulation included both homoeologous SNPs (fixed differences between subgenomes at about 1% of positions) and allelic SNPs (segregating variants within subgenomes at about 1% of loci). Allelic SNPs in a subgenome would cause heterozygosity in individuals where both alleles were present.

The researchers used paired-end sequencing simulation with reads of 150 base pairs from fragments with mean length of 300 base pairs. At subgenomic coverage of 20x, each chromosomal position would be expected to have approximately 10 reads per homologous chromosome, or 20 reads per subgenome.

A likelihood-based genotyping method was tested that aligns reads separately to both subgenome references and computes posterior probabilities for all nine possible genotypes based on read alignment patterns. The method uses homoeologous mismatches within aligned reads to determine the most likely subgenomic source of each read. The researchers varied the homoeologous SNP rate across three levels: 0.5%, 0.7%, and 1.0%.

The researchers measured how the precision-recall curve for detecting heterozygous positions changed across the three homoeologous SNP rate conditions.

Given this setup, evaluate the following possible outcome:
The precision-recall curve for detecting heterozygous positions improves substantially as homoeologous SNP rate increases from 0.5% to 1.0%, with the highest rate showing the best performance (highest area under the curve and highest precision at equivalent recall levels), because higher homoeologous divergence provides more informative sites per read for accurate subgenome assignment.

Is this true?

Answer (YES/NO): YES